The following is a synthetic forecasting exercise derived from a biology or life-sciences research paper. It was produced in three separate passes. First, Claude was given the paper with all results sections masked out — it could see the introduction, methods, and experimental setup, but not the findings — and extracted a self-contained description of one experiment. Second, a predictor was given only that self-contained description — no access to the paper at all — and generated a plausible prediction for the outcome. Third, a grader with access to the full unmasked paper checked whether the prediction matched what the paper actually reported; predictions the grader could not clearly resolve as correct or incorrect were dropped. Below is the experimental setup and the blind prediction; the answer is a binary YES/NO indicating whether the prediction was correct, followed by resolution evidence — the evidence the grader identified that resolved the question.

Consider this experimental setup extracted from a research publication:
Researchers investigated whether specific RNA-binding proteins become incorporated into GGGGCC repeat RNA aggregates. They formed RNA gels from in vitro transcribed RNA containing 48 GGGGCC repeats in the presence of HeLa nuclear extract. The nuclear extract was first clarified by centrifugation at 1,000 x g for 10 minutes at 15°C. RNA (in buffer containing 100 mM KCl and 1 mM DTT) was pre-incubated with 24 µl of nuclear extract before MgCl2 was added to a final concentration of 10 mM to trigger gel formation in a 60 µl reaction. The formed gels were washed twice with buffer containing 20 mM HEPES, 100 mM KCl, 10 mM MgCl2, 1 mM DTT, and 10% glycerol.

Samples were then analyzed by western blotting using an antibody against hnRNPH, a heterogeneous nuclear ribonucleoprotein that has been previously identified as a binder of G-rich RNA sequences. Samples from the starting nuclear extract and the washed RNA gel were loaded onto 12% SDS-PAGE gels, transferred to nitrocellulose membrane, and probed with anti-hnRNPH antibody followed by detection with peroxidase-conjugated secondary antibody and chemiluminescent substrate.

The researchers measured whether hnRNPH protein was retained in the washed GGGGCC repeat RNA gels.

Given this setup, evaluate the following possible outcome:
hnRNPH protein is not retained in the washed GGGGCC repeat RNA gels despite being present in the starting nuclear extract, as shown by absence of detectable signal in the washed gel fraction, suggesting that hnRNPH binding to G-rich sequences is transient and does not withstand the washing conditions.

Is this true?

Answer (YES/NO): NO